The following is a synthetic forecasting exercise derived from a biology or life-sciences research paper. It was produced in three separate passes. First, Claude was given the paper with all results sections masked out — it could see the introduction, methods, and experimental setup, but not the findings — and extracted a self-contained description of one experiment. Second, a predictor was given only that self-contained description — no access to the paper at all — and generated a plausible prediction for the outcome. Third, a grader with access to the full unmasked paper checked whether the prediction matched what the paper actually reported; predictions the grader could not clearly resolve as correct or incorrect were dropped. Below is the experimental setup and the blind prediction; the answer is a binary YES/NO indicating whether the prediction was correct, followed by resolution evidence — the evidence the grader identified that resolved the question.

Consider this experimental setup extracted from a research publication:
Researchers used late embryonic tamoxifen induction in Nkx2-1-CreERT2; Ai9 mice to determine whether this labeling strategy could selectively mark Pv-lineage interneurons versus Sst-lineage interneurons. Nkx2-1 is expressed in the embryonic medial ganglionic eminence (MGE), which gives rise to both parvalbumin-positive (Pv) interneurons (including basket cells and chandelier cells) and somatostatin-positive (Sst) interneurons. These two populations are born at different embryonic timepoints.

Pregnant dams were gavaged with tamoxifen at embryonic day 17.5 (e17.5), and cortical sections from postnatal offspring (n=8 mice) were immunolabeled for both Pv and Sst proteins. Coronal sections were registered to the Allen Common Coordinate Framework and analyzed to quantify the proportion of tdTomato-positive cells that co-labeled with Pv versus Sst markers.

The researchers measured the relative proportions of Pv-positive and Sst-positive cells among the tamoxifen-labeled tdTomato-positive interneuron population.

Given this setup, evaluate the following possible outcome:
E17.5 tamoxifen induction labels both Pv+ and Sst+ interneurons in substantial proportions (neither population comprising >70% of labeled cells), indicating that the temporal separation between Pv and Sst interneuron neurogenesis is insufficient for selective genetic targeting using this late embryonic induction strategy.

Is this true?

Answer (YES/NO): NO